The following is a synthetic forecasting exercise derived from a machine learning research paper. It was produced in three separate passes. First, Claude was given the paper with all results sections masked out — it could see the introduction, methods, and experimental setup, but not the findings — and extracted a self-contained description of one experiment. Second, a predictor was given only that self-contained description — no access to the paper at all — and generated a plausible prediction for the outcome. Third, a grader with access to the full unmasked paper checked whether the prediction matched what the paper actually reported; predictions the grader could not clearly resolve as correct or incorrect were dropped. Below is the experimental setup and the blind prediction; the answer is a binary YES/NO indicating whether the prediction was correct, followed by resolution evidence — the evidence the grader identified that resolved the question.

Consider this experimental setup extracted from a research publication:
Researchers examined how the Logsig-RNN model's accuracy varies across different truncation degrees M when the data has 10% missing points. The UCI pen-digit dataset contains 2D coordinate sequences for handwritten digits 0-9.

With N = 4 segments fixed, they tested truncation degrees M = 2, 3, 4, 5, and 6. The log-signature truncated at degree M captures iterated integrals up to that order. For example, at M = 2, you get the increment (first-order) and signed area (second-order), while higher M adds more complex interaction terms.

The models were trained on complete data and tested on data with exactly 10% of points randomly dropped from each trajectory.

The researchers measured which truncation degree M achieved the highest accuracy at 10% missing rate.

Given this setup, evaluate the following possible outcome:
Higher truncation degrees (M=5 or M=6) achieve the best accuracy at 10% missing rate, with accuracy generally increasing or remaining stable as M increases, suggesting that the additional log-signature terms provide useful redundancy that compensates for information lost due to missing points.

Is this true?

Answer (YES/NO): NO